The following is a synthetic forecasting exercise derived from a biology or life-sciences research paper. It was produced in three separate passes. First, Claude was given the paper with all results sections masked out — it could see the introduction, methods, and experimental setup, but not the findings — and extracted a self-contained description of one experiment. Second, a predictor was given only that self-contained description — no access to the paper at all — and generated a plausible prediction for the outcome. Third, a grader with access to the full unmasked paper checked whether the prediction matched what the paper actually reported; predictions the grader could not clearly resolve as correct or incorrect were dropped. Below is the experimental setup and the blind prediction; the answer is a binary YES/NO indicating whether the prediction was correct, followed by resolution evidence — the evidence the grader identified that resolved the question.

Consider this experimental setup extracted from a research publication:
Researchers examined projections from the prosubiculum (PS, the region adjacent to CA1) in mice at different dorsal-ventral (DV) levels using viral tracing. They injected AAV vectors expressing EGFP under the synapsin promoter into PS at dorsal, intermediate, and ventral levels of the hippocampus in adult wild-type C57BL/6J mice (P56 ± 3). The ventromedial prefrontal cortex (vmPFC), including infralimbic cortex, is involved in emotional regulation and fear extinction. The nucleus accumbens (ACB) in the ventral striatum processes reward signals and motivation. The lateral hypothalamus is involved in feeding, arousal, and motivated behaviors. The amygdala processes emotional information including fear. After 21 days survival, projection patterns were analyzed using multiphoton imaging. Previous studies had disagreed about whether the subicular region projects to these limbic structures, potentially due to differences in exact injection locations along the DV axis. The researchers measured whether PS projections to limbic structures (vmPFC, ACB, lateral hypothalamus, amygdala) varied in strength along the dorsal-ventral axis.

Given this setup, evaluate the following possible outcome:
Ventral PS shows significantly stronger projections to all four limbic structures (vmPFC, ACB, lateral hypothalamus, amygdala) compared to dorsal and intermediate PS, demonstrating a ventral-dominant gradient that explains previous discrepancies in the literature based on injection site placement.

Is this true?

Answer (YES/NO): YES